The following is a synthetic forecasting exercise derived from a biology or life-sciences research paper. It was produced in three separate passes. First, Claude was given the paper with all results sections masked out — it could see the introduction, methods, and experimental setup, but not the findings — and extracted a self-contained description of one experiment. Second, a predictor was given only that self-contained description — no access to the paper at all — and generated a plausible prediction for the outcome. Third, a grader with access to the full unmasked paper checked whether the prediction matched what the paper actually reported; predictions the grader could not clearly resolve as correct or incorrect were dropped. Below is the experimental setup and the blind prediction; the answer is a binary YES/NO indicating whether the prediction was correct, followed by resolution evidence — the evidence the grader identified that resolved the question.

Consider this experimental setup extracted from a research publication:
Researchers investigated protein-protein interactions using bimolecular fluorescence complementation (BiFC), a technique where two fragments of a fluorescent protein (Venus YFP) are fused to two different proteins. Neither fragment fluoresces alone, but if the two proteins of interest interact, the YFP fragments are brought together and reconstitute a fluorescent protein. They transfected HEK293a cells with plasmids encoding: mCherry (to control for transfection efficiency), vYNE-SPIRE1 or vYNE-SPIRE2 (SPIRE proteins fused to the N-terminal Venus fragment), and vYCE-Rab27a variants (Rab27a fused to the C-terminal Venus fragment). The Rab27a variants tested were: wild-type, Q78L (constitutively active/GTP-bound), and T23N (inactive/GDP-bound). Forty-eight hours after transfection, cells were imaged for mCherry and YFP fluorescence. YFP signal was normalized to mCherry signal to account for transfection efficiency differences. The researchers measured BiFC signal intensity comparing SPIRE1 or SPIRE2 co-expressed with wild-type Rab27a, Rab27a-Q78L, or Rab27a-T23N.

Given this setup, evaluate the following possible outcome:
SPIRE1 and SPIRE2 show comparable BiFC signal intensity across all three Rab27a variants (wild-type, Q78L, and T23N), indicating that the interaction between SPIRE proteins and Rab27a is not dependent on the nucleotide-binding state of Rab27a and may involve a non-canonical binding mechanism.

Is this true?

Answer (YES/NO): NO